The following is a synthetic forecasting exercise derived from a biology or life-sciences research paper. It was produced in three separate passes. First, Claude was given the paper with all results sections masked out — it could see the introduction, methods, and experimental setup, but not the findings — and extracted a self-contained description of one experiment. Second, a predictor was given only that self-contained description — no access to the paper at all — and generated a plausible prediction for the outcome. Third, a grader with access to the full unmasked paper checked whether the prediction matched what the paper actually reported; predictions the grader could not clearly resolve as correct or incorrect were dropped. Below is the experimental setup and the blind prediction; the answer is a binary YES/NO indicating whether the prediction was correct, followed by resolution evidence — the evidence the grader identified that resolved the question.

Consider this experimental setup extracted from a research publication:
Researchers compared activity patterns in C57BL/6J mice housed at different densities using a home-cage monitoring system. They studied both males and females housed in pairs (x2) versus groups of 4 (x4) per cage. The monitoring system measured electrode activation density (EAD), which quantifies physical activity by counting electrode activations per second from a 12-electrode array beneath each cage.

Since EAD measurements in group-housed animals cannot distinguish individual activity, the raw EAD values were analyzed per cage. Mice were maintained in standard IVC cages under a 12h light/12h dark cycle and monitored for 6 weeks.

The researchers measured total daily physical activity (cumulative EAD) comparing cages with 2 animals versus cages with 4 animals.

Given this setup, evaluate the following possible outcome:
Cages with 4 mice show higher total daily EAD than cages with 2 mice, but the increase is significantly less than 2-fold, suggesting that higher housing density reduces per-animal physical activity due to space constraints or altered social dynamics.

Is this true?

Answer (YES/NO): NO